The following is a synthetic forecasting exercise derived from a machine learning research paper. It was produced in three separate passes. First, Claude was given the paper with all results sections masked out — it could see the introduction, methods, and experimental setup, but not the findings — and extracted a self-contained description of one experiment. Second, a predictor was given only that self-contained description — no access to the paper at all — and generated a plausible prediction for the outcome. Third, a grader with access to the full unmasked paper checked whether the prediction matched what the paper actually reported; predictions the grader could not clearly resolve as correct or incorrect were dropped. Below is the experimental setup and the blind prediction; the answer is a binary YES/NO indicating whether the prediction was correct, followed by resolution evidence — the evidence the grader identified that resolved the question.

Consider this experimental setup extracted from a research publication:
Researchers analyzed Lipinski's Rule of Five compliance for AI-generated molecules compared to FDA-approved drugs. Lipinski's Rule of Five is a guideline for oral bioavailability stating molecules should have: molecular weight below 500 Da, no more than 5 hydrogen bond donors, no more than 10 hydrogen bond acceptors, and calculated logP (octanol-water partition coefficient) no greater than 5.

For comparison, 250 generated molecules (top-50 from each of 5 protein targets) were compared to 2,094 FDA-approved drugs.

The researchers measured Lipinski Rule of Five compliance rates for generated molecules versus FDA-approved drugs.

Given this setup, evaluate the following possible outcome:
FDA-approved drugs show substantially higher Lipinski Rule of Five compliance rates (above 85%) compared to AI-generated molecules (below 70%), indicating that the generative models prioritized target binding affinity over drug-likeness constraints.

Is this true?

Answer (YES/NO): NO